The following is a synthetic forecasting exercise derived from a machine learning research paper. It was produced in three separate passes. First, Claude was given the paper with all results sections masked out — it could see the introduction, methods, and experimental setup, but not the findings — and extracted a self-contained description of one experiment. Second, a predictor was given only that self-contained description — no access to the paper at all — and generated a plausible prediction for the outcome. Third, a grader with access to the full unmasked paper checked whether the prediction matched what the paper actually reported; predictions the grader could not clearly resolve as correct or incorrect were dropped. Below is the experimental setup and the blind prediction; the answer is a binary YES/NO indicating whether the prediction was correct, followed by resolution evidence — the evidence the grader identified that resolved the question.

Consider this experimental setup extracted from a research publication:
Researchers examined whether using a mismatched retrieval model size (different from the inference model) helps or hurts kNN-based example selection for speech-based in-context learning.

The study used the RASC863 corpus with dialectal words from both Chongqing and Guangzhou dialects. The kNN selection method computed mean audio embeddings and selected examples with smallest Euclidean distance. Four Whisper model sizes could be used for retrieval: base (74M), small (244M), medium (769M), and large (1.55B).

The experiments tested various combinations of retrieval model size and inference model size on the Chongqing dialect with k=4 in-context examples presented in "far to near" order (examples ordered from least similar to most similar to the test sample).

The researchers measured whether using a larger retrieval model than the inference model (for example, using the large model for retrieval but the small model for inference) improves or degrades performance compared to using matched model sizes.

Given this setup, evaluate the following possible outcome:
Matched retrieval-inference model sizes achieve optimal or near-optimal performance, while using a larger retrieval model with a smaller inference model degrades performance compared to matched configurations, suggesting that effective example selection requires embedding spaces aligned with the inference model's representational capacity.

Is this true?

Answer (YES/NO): NO